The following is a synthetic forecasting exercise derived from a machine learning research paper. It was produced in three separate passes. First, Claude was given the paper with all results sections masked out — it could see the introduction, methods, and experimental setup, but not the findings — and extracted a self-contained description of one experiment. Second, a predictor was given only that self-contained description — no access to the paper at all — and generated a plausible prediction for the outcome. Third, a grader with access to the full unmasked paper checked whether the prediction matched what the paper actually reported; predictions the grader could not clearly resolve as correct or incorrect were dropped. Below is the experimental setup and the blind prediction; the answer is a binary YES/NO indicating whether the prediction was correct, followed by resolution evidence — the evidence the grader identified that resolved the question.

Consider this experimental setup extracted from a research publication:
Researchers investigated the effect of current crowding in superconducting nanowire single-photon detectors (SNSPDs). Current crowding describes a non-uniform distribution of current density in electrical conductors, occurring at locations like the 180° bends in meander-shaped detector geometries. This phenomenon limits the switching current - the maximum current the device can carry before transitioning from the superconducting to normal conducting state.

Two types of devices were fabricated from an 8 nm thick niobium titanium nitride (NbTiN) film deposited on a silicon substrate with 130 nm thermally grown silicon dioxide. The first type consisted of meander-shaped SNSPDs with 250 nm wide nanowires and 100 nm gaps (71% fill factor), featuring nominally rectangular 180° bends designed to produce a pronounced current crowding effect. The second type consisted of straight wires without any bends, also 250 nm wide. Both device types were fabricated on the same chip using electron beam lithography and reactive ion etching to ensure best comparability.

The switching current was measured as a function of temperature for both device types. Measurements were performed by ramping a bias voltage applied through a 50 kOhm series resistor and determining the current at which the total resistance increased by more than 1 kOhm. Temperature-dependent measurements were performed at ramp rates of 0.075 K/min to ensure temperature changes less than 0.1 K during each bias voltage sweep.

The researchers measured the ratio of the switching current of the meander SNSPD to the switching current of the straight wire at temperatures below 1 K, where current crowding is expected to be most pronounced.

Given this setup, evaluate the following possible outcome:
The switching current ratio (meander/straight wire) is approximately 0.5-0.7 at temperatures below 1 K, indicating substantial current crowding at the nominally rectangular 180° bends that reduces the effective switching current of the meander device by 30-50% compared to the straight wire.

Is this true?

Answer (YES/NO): YES